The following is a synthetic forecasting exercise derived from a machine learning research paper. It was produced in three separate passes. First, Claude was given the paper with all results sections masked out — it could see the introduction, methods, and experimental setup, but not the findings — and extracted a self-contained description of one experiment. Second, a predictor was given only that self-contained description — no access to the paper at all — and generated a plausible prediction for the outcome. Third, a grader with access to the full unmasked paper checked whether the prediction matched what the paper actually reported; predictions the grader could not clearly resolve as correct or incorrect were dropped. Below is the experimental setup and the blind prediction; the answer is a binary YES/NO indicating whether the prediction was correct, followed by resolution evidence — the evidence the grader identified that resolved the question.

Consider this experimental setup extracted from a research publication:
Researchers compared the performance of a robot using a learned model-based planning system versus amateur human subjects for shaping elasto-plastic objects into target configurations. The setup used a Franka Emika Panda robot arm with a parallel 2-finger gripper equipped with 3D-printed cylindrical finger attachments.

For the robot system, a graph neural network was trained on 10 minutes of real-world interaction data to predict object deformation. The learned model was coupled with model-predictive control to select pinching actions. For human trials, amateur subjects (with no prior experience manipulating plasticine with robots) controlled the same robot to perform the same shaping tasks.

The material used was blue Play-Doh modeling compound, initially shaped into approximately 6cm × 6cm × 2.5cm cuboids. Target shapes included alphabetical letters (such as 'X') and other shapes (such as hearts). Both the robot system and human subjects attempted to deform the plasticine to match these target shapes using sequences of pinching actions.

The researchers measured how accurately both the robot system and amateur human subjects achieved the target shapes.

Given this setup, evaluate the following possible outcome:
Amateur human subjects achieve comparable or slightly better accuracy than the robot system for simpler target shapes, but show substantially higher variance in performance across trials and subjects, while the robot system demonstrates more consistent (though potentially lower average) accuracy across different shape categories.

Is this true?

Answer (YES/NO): NO